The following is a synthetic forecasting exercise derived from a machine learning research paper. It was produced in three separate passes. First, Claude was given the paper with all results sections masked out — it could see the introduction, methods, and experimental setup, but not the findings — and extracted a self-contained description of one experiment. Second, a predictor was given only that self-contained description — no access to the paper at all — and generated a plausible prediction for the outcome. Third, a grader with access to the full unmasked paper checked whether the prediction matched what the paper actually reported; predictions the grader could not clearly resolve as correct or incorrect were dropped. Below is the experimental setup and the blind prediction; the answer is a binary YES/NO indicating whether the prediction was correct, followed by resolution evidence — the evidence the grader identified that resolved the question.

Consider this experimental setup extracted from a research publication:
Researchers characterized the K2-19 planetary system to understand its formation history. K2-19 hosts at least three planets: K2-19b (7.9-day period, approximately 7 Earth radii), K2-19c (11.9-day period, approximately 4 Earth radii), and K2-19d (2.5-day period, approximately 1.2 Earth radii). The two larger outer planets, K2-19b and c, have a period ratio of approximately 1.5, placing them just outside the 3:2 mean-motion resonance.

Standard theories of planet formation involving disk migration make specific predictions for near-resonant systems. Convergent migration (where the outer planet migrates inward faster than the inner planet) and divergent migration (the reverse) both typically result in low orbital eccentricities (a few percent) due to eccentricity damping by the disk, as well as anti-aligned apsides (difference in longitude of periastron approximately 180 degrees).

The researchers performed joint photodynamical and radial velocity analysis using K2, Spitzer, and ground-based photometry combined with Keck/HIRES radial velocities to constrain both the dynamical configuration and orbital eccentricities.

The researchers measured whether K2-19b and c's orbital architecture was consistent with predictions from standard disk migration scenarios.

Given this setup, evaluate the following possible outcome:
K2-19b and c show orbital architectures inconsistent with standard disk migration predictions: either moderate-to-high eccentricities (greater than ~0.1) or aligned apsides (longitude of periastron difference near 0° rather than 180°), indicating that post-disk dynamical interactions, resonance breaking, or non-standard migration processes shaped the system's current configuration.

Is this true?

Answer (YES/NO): YES